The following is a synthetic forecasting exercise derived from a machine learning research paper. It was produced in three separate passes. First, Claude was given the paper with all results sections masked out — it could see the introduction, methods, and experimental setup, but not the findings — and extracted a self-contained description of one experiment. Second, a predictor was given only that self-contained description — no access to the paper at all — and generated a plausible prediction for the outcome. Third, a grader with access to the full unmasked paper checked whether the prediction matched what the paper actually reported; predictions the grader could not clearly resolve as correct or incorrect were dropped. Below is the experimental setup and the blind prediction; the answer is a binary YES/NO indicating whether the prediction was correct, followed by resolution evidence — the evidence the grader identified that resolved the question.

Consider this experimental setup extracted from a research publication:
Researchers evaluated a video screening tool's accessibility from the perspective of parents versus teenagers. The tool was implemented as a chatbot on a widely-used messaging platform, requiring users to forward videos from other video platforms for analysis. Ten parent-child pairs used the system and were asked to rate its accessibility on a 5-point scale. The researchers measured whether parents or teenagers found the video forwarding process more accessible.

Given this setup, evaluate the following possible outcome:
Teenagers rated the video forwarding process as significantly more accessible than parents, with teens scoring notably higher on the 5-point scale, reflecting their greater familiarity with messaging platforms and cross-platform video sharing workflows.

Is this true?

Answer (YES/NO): NO